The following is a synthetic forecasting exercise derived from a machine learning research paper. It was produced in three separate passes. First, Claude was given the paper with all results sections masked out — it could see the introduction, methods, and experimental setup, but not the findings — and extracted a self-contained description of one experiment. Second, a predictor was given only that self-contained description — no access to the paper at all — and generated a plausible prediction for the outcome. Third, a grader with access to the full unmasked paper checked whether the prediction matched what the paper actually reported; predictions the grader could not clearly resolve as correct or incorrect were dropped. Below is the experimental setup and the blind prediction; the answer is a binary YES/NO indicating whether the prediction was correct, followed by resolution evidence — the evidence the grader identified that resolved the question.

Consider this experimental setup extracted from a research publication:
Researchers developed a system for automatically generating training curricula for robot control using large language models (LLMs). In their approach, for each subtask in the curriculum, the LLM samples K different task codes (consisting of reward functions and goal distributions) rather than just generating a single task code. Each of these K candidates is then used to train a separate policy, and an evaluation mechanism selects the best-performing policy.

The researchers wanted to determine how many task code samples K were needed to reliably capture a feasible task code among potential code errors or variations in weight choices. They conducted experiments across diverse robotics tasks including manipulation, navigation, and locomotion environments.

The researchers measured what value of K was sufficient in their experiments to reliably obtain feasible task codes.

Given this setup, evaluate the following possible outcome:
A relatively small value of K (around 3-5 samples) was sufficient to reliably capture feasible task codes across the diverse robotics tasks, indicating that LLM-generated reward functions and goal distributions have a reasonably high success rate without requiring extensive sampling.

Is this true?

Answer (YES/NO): YES